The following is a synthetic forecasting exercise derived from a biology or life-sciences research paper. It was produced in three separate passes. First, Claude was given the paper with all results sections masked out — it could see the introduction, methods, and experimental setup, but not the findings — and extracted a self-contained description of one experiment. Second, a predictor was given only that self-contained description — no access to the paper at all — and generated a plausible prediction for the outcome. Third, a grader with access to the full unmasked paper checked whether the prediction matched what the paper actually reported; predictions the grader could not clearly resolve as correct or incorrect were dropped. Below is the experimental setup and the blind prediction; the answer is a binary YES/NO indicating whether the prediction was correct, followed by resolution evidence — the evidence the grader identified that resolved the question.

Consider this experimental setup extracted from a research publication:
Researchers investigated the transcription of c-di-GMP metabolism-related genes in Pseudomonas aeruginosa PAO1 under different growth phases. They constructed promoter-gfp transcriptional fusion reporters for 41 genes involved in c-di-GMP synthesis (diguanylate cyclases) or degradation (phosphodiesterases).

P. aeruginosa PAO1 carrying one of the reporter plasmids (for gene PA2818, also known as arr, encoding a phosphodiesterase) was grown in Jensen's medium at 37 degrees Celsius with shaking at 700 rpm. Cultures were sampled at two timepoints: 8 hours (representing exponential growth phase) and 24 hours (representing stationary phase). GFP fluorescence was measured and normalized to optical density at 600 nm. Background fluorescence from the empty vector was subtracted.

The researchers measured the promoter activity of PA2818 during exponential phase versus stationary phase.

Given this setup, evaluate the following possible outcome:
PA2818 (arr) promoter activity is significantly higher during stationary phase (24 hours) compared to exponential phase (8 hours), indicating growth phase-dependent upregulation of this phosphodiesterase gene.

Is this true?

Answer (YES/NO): NO